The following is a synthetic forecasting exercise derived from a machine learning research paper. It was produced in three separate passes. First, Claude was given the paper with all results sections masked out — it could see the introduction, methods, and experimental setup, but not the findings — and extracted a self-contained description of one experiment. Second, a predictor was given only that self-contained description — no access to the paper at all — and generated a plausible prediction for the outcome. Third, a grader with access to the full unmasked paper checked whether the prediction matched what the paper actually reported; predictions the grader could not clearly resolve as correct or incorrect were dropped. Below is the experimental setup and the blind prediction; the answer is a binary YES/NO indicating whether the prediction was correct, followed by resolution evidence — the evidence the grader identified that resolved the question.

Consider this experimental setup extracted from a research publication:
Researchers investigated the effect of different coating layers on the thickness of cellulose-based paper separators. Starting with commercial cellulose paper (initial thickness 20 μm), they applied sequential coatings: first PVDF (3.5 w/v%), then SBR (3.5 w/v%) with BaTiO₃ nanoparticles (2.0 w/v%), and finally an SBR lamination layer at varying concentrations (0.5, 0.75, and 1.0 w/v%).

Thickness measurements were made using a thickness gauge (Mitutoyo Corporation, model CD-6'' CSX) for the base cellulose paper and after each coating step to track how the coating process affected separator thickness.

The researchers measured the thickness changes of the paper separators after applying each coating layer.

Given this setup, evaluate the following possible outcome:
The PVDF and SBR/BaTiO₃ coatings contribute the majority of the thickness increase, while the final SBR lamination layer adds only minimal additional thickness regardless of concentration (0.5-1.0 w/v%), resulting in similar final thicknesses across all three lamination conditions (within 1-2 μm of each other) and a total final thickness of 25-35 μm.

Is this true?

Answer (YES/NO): NO